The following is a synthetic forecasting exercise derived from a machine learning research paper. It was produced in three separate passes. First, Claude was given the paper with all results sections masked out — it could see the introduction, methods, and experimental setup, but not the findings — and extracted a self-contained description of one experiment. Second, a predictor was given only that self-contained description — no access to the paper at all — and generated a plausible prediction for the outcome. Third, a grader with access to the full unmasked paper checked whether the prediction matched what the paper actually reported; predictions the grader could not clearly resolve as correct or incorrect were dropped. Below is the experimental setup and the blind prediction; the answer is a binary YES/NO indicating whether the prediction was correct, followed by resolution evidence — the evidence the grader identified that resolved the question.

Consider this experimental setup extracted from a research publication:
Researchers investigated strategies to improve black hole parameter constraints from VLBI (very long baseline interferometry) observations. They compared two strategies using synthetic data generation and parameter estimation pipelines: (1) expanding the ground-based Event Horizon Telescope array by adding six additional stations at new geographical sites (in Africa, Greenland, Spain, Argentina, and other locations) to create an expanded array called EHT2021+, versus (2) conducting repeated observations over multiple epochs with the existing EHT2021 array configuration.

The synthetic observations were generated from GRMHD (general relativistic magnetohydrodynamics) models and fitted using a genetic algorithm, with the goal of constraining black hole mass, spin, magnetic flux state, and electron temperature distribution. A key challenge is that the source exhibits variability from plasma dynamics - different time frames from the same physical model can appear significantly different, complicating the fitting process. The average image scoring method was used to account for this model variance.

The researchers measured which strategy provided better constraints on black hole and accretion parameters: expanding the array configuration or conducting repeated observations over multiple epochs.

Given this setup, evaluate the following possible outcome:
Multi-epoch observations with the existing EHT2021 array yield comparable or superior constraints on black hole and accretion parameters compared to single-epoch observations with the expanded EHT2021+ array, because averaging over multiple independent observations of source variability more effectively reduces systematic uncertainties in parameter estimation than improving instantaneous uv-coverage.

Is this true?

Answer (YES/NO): YES